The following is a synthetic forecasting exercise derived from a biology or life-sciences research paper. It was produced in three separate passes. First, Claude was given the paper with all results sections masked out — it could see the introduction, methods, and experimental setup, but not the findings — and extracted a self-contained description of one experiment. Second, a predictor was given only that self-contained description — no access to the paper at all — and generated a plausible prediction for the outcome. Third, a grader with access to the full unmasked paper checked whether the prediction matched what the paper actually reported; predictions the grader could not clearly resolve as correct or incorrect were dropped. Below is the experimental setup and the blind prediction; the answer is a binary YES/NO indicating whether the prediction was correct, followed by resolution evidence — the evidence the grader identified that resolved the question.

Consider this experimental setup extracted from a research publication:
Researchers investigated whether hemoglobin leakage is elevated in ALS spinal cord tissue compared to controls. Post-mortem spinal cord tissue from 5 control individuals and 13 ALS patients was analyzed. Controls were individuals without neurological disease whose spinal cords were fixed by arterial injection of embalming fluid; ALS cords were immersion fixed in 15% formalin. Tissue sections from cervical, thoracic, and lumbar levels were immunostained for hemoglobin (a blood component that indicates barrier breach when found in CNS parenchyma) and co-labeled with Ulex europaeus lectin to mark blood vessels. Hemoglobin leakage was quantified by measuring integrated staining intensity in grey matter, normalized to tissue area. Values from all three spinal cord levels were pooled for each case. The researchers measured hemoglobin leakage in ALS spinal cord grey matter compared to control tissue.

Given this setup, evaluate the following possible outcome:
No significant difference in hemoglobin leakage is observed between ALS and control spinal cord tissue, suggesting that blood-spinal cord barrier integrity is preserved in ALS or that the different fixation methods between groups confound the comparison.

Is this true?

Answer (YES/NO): NO